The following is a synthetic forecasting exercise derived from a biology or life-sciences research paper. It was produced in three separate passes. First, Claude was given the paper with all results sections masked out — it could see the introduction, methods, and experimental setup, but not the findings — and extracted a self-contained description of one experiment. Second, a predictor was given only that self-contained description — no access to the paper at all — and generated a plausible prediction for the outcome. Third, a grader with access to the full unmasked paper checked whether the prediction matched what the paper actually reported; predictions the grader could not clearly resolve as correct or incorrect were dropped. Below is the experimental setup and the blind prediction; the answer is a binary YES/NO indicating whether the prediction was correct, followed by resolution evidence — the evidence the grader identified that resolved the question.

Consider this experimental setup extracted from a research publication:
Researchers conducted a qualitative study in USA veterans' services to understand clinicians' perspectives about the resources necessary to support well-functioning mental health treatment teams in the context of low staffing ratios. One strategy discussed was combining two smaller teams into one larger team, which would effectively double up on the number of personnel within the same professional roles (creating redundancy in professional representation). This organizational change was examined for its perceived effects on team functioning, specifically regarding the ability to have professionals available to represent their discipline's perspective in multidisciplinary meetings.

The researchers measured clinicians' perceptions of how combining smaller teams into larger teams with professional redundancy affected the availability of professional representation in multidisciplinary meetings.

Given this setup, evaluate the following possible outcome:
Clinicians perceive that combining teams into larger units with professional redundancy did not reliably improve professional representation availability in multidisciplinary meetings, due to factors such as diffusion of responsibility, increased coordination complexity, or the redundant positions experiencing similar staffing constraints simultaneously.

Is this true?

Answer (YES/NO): NO